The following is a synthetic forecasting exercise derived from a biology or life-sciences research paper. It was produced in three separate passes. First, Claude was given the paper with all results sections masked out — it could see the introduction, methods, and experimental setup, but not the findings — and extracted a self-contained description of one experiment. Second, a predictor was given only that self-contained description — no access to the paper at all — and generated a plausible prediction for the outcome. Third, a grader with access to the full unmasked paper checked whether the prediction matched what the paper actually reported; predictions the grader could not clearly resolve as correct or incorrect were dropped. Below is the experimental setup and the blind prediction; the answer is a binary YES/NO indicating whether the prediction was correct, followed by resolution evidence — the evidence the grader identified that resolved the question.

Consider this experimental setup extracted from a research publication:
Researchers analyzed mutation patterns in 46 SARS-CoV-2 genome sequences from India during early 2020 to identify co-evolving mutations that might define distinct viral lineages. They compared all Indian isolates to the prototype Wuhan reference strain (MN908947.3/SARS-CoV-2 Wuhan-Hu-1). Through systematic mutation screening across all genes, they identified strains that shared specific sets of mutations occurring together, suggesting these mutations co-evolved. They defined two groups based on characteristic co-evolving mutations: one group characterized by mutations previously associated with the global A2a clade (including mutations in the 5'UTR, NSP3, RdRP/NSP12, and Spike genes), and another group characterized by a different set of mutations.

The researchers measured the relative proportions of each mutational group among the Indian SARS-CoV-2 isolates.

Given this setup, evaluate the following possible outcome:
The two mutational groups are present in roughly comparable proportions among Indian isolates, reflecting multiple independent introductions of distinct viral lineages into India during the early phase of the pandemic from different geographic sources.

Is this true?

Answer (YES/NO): NO